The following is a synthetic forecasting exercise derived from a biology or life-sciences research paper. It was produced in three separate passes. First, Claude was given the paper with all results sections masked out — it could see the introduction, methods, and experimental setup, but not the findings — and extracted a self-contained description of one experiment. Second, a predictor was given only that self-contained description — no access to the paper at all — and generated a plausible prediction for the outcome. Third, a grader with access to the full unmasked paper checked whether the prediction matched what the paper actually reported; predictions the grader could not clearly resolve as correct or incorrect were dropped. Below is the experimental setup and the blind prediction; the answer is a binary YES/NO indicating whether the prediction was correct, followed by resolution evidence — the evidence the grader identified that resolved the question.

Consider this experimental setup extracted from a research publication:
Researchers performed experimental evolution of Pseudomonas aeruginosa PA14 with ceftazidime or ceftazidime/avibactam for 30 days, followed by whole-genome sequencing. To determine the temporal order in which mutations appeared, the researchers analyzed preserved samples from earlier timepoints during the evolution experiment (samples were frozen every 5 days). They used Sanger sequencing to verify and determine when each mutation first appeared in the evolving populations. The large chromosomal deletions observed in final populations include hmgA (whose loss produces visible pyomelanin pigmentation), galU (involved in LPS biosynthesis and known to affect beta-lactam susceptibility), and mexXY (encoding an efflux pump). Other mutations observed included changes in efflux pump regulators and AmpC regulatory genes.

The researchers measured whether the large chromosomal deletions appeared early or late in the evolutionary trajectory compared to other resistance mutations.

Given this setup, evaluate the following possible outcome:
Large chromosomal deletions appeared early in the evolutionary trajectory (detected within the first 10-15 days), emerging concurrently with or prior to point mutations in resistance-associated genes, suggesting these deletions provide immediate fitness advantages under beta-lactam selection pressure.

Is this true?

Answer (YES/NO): YES